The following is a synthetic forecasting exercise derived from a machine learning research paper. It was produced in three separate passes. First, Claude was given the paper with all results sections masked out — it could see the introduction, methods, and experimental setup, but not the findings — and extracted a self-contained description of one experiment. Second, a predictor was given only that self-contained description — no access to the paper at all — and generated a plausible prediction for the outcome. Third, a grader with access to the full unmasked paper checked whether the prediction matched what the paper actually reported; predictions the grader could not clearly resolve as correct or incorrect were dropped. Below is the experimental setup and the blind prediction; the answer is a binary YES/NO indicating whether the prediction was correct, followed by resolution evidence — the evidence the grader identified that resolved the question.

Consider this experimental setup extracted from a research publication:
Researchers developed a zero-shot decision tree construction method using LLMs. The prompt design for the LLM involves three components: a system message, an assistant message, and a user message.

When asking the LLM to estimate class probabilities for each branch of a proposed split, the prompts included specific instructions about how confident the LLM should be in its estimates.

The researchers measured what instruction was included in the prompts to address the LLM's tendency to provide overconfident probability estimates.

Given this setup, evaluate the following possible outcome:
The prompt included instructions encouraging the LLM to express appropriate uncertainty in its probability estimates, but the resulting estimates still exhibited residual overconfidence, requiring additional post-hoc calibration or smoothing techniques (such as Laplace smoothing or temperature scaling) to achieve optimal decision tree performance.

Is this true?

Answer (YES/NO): NO